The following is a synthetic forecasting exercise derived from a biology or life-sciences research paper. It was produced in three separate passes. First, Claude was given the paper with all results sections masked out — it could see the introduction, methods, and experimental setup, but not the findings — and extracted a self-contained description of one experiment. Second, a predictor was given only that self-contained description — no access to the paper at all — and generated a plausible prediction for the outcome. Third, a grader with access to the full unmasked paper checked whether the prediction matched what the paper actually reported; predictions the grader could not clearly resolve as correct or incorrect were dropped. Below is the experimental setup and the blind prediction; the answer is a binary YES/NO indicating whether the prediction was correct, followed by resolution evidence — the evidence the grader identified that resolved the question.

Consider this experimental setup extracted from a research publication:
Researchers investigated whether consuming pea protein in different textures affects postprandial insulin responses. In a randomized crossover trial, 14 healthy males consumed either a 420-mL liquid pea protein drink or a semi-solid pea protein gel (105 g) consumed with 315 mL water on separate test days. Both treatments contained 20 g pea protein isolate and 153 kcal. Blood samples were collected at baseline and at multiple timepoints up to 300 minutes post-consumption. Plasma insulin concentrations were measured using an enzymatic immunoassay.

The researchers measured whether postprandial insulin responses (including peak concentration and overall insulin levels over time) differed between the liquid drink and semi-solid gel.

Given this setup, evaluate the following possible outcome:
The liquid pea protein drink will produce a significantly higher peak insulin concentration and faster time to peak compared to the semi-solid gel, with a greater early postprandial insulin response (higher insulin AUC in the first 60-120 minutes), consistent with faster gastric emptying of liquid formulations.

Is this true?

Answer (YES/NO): NO